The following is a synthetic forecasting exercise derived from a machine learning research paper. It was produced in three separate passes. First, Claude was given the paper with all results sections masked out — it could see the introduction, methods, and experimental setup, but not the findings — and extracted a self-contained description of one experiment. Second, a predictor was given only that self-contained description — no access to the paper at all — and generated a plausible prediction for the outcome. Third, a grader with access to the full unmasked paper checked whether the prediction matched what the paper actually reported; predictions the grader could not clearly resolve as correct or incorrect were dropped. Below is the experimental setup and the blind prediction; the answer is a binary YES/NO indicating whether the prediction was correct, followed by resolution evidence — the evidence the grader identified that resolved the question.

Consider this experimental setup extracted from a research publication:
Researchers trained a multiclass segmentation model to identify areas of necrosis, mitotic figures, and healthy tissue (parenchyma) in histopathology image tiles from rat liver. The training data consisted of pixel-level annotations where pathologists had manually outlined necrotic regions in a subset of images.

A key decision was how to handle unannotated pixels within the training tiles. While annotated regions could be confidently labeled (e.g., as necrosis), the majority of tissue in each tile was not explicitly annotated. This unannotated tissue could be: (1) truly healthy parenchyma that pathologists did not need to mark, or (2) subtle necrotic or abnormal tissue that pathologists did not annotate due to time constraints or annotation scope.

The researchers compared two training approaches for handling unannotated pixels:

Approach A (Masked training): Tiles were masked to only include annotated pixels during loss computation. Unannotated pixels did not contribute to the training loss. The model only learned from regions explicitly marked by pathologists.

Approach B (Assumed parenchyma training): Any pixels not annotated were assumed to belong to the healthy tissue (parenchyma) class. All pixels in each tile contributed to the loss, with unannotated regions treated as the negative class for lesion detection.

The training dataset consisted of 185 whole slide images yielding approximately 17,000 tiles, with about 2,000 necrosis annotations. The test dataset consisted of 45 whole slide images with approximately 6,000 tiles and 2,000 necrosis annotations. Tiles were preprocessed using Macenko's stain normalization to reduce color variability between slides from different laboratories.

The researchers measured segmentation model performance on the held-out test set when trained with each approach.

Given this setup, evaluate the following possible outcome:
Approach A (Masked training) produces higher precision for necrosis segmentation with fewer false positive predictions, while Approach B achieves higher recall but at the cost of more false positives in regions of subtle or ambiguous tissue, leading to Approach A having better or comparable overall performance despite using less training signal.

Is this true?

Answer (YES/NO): NO